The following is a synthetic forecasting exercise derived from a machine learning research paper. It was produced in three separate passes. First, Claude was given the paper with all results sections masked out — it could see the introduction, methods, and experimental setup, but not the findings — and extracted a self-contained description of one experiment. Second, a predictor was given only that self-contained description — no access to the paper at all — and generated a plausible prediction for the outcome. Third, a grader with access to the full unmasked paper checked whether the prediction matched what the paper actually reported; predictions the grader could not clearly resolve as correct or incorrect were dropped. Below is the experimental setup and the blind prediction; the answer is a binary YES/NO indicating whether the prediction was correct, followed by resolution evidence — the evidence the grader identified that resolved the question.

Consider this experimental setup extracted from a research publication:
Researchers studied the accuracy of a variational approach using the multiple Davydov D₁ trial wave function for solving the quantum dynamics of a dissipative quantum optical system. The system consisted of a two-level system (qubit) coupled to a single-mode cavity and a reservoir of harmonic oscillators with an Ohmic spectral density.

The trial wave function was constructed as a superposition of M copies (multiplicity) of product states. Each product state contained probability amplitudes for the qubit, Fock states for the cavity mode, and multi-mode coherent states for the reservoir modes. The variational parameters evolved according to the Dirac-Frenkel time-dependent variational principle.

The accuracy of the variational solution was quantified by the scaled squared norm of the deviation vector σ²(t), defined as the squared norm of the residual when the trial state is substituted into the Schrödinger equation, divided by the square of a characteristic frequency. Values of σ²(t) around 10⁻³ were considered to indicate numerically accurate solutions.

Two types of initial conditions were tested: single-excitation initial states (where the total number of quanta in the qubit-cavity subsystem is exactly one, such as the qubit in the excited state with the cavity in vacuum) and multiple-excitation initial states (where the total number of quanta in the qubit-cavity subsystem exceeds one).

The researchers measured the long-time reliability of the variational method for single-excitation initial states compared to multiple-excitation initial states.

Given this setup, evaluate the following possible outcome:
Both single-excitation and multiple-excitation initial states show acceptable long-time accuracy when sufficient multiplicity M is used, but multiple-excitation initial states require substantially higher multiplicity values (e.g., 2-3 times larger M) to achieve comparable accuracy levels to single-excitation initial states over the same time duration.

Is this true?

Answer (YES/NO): NO